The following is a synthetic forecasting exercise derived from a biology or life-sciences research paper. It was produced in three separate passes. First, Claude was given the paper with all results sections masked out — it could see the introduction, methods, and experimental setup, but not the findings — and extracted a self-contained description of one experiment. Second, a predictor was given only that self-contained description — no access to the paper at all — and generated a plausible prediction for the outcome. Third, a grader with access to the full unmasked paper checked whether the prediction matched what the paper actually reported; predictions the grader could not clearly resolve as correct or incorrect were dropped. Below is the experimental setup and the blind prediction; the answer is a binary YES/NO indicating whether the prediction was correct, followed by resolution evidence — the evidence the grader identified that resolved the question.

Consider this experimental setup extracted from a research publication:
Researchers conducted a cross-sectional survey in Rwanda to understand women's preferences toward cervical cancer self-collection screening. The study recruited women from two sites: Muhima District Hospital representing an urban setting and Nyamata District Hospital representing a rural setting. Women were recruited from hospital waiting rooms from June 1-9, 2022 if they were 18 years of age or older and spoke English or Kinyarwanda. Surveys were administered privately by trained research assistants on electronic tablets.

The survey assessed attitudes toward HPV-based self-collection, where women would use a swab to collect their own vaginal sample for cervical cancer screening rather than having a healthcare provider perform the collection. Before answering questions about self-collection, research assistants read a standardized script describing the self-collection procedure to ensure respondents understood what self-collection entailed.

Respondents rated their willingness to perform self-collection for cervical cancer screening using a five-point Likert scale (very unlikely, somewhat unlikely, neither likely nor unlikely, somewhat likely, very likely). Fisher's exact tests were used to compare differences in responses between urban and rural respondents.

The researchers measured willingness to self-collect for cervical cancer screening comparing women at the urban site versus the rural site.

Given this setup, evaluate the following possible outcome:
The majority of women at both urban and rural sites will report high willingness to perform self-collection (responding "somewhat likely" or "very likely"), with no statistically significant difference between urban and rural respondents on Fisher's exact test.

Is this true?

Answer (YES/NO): NO